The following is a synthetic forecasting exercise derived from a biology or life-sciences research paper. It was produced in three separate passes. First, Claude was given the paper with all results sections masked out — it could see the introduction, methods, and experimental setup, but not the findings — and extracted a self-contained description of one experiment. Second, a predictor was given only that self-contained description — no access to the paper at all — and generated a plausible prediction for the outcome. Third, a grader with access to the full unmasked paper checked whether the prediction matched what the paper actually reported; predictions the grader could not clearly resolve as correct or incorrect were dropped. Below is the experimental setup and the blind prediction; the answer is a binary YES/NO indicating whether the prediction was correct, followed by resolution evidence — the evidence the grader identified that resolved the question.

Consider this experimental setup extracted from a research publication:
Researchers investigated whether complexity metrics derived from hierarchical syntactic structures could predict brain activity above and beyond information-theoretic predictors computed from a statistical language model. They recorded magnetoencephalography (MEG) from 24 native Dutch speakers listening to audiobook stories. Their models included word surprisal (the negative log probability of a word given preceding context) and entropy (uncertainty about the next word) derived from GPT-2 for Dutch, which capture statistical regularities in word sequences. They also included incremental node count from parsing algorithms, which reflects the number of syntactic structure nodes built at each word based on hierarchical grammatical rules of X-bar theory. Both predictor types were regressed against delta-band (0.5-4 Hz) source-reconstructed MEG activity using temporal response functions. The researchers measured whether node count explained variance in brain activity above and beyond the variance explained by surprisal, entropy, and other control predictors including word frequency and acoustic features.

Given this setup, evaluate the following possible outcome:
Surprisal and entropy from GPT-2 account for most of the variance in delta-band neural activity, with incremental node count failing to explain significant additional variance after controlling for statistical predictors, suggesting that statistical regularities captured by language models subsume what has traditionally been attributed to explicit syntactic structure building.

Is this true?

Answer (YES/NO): NO